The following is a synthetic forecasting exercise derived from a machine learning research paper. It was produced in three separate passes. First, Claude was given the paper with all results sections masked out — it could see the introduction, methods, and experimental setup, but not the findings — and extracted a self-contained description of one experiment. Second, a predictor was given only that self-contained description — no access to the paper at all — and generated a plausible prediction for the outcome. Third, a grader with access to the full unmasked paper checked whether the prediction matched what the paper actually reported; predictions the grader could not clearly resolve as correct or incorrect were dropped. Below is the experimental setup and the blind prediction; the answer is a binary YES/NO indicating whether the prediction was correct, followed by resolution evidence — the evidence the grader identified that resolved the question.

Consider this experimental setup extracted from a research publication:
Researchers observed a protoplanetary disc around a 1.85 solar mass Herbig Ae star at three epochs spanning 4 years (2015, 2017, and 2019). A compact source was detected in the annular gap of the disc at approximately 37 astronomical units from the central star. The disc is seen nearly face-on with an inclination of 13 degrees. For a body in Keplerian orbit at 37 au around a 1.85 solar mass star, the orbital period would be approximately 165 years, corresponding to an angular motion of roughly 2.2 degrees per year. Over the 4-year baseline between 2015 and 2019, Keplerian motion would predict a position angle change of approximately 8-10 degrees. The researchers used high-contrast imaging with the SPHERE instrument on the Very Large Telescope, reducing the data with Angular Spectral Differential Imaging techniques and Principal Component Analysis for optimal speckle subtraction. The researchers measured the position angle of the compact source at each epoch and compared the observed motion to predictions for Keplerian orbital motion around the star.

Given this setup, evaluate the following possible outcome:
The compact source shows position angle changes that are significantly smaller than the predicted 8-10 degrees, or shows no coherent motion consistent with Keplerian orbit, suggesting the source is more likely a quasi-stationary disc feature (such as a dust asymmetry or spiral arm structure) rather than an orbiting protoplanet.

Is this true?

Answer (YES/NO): NO